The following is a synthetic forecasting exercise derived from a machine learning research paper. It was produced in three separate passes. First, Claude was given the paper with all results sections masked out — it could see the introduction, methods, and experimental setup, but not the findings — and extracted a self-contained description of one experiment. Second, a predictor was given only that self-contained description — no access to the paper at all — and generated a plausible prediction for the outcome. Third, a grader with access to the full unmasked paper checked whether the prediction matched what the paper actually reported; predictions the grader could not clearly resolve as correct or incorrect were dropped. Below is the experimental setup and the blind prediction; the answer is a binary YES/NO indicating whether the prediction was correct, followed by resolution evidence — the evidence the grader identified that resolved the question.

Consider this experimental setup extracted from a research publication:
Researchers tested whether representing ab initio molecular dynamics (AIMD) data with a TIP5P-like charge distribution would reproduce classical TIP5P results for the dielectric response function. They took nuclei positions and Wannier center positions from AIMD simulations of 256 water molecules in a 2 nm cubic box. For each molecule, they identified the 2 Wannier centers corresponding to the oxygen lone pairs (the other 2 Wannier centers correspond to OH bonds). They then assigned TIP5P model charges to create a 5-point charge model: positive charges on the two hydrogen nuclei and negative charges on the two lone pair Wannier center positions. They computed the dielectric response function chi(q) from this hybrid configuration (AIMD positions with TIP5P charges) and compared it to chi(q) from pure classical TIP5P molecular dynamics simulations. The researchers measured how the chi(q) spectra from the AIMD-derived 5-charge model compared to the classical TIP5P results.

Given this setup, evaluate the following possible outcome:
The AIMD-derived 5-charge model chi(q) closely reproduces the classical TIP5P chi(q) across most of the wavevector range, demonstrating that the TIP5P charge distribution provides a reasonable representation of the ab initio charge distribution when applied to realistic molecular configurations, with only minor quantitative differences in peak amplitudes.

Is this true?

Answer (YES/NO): YES